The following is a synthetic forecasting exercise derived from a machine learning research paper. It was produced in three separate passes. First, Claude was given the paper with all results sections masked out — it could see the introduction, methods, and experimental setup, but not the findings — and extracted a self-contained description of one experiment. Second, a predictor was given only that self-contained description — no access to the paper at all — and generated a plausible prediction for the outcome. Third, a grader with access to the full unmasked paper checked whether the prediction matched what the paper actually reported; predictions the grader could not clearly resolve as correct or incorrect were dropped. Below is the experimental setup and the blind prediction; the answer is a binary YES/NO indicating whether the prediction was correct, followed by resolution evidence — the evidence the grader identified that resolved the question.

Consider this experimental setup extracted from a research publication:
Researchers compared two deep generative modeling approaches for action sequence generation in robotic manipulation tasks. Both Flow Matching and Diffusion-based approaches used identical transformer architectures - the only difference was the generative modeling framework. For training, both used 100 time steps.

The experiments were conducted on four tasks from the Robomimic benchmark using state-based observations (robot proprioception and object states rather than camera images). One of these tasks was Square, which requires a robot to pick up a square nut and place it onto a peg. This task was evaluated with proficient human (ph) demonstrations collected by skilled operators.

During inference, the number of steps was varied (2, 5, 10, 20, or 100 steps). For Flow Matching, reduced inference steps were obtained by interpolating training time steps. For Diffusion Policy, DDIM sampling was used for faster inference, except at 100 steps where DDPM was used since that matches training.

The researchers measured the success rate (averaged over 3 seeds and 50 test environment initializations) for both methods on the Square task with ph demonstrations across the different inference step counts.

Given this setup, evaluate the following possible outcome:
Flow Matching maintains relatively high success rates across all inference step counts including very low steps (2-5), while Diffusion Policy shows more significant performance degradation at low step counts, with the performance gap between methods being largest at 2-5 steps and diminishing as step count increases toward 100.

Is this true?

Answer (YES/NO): YES